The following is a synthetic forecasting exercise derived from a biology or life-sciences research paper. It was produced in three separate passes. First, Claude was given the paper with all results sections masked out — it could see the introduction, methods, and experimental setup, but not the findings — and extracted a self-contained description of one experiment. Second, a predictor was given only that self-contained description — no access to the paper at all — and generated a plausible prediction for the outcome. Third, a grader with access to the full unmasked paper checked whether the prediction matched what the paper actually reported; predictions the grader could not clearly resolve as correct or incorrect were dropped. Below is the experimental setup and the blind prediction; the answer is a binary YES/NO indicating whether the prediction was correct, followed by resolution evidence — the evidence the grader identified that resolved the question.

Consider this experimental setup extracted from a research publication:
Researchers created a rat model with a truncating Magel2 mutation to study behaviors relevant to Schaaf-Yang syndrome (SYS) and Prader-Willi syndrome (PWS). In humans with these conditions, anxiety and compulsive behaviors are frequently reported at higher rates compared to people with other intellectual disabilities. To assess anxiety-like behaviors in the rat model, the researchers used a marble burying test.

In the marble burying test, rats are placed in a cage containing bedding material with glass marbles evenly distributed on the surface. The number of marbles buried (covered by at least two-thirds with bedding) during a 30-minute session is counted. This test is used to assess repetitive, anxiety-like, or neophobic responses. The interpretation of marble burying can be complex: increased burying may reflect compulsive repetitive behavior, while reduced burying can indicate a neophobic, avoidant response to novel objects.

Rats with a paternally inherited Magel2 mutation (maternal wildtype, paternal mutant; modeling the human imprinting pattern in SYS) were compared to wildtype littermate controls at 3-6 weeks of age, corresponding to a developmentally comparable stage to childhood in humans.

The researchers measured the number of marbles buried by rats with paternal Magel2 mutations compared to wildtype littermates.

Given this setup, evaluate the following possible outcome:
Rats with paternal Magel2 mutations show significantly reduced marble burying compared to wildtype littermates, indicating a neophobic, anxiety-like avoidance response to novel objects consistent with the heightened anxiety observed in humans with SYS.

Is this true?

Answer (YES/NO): YES